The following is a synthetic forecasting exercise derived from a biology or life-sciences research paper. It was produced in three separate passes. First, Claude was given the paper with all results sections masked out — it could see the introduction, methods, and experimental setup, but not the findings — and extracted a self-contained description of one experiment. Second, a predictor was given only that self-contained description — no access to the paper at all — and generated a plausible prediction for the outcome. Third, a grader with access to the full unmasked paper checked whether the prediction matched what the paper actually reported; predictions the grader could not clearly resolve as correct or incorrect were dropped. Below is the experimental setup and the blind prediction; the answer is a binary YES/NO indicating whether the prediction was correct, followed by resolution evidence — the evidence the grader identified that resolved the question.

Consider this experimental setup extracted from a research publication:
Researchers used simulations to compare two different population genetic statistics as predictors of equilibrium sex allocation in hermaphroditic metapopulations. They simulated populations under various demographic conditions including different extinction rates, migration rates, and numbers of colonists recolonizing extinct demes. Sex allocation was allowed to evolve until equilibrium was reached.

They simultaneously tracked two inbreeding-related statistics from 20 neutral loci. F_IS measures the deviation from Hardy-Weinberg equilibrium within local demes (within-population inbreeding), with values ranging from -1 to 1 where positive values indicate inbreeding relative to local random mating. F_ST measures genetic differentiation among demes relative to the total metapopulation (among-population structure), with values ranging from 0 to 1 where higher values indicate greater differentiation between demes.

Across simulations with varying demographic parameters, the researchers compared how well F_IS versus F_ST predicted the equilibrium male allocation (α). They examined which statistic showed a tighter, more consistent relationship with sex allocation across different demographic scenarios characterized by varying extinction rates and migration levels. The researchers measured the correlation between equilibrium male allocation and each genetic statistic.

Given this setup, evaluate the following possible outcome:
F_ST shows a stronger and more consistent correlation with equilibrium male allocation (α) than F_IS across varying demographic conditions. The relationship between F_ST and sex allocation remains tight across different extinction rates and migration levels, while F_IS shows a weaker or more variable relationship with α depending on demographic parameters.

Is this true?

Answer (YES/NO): YES